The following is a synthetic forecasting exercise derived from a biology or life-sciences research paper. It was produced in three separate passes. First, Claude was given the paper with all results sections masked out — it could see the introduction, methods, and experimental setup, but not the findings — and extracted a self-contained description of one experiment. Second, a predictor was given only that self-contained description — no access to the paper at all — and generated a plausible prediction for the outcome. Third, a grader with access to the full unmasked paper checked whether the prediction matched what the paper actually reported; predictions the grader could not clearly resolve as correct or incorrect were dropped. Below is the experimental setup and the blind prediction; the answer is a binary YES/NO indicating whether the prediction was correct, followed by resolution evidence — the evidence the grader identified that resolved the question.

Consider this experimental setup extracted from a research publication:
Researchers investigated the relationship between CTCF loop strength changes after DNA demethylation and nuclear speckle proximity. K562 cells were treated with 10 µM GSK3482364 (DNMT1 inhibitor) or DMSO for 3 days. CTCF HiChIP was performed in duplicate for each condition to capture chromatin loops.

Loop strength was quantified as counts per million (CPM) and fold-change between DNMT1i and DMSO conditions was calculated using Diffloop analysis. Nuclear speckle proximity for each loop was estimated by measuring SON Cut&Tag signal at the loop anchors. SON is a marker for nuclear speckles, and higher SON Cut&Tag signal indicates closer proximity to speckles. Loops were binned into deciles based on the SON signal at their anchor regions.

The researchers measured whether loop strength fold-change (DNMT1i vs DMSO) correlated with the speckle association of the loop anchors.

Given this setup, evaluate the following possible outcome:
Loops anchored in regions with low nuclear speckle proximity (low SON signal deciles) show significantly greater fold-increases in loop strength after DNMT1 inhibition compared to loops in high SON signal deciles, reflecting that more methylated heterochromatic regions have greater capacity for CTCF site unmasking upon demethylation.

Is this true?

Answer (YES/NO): NO